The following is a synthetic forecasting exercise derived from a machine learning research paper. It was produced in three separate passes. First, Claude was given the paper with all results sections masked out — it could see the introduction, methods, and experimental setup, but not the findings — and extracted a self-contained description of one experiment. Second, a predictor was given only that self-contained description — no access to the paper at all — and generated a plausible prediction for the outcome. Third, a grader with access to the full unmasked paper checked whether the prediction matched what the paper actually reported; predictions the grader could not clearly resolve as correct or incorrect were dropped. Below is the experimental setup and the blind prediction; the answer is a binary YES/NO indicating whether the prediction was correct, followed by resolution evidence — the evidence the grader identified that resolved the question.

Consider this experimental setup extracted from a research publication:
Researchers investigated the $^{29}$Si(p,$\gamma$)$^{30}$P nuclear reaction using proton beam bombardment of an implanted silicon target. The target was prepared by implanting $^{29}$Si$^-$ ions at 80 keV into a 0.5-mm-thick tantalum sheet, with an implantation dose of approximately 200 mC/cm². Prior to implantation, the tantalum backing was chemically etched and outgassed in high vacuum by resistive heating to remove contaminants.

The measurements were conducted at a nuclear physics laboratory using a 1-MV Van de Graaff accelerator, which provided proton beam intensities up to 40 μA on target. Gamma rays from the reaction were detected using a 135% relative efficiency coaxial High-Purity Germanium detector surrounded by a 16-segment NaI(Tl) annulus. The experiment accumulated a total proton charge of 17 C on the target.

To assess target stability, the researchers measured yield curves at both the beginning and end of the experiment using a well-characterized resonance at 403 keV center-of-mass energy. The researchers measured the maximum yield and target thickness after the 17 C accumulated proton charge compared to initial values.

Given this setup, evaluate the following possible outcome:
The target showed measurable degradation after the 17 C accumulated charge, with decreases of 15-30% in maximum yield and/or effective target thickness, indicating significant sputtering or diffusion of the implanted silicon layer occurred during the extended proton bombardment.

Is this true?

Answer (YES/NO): NO